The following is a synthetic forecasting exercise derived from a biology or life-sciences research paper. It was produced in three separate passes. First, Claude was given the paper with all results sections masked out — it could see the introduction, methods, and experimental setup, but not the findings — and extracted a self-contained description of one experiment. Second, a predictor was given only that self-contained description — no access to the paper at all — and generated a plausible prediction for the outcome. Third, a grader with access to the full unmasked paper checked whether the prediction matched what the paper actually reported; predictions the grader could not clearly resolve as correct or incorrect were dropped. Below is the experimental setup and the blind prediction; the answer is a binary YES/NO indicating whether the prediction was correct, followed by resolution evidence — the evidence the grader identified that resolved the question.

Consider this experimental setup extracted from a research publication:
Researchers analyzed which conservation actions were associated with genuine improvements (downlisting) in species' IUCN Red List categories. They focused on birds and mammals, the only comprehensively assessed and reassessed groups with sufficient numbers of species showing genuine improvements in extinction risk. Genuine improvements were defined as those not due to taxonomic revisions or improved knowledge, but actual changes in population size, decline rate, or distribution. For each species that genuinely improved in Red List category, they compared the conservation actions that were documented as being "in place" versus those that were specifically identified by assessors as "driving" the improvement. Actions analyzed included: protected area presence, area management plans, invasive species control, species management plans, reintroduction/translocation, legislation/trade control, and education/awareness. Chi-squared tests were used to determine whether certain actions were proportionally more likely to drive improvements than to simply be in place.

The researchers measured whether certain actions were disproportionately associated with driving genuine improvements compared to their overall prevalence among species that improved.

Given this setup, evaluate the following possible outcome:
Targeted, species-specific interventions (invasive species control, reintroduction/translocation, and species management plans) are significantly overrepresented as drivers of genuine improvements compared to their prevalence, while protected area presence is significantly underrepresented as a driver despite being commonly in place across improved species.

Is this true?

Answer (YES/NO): NO